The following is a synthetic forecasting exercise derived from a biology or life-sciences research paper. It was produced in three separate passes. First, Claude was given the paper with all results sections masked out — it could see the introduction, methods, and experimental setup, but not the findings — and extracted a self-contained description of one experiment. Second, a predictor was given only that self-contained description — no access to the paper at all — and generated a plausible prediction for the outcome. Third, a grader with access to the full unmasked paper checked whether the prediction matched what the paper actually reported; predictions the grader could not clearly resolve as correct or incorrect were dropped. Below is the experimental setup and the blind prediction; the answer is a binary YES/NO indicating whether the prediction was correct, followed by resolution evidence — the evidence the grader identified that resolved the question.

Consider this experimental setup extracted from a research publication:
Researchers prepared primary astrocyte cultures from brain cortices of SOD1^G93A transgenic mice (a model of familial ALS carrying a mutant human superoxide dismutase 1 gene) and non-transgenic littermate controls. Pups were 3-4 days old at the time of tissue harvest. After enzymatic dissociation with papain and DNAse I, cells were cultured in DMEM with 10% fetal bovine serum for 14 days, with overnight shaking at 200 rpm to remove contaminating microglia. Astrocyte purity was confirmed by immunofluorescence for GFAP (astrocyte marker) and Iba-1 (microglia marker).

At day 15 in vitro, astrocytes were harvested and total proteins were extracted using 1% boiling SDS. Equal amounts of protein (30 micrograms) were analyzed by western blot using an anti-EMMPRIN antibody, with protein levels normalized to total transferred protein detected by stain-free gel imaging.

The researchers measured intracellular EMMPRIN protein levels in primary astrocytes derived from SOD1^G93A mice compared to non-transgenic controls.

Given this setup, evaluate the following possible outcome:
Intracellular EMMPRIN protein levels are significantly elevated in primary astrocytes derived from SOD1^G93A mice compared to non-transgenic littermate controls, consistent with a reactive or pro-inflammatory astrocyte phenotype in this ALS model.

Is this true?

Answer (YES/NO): YES